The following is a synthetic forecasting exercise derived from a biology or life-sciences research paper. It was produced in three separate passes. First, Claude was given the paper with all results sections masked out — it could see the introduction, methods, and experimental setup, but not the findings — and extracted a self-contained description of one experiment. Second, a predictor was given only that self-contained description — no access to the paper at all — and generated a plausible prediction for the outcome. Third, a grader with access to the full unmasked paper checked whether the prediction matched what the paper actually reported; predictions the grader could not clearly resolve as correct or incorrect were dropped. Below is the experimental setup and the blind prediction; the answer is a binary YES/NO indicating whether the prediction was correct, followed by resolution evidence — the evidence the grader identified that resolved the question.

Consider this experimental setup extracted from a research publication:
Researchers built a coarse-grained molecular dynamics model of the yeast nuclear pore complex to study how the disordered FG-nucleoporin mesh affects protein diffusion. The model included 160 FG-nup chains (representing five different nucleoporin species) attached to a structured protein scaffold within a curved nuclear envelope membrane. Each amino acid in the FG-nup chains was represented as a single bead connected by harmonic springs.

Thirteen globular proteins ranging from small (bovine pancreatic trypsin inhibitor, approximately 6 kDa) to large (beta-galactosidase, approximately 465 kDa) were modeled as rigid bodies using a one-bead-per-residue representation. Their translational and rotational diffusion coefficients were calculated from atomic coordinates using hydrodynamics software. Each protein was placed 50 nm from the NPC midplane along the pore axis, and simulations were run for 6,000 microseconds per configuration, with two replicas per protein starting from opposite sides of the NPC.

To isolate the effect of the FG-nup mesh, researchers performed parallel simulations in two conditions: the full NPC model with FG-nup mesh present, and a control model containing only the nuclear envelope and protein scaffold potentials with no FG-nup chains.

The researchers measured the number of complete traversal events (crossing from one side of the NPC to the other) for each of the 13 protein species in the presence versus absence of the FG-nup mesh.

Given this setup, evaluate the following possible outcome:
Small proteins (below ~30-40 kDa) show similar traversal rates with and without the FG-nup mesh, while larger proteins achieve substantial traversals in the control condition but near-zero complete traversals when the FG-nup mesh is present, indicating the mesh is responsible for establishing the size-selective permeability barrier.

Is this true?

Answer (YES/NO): NO